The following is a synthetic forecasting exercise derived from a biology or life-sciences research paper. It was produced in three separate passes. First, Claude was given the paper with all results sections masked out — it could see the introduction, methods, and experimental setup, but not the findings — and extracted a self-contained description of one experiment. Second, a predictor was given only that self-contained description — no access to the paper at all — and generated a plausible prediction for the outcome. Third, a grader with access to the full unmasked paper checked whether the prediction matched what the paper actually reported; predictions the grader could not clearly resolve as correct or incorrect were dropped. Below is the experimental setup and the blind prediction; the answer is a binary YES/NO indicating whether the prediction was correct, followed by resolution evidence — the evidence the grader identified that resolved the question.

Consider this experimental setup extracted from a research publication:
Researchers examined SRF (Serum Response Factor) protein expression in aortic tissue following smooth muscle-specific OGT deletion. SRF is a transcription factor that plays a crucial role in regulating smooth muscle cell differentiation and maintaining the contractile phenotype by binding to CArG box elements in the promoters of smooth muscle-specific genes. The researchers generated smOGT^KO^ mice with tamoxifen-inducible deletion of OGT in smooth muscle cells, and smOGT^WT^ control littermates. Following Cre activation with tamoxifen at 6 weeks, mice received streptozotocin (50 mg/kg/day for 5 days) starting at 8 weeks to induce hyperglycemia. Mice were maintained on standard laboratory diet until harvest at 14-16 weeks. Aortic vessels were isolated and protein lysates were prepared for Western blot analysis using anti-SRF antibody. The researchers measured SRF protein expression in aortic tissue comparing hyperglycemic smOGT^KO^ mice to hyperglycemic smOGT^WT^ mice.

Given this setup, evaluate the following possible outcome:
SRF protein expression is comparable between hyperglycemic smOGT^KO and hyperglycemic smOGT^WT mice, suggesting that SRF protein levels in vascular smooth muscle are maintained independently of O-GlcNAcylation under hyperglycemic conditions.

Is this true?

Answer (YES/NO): NO